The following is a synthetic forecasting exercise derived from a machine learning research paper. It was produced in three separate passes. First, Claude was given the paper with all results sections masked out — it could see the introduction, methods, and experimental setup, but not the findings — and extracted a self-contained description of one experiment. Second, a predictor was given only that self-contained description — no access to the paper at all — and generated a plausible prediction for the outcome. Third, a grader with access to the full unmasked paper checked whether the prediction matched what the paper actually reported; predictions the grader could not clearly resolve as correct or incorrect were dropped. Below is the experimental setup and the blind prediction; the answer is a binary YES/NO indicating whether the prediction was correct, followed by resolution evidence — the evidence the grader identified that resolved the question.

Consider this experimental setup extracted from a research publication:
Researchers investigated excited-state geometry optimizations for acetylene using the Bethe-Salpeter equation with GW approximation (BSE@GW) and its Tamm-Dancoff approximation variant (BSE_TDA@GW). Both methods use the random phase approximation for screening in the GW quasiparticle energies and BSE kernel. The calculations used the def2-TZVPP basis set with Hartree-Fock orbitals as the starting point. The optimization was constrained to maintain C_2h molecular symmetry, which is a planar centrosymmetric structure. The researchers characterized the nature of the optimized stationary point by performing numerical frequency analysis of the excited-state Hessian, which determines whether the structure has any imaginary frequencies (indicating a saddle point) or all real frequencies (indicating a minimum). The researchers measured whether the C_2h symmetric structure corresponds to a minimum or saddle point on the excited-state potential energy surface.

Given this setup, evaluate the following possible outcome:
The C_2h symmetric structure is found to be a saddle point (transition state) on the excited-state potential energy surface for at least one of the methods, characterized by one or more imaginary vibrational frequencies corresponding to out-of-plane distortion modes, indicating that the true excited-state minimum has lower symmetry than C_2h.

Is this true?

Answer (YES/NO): YES